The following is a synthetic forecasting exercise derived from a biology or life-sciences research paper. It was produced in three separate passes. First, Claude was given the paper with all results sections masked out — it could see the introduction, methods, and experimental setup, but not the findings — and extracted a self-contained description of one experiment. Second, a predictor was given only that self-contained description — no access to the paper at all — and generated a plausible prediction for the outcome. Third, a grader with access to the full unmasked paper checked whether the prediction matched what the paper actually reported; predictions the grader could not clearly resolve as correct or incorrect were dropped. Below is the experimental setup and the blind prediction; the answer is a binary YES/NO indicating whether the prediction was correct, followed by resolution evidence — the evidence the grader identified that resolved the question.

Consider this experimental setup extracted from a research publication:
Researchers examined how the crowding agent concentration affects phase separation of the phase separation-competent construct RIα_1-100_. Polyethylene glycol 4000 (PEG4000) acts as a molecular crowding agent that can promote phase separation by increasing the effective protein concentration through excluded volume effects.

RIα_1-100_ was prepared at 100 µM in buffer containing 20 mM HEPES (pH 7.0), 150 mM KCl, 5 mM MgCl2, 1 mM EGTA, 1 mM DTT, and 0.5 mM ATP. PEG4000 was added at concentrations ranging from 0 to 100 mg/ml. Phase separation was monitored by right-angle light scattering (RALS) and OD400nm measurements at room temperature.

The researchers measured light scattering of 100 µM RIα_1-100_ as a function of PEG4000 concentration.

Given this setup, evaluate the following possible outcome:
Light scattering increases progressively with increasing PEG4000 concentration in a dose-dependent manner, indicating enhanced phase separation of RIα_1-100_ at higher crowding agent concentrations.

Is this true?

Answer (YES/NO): YES